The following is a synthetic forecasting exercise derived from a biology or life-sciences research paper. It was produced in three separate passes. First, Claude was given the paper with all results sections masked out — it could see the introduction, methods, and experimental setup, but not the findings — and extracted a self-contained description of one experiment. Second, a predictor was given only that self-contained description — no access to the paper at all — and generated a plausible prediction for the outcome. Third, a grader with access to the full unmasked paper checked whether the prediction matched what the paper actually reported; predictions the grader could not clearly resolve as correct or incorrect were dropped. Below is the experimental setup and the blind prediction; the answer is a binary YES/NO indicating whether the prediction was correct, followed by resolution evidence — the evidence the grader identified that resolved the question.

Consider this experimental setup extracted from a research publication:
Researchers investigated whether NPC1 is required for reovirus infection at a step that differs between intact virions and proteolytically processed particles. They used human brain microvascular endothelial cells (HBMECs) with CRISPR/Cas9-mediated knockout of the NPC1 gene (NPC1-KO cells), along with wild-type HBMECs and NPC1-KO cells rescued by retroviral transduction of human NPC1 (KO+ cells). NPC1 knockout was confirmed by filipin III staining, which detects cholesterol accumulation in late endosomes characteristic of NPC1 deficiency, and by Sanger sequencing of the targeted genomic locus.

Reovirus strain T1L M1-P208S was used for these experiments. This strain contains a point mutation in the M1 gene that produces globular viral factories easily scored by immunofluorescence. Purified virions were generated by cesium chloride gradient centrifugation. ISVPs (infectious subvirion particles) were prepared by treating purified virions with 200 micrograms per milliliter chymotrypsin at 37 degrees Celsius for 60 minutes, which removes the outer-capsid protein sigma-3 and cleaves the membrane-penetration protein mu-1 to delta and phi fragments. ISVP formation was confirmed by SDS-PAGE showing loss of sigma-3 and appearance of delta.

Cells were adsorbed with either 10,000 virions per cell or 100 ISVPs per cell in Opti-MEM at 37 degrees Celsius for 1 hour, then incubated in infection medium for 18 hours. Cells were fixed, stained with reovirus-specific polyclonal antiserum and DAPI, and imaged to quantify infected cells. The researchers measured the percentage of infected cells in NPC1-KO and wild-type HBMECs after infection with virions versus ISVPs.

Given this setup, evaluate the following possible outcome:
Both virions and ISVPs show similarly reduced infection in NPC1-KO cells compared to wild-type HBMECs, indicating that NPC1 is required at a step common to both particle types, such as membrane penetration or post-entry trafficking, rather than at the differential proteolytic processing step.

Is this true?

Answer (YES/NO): NO